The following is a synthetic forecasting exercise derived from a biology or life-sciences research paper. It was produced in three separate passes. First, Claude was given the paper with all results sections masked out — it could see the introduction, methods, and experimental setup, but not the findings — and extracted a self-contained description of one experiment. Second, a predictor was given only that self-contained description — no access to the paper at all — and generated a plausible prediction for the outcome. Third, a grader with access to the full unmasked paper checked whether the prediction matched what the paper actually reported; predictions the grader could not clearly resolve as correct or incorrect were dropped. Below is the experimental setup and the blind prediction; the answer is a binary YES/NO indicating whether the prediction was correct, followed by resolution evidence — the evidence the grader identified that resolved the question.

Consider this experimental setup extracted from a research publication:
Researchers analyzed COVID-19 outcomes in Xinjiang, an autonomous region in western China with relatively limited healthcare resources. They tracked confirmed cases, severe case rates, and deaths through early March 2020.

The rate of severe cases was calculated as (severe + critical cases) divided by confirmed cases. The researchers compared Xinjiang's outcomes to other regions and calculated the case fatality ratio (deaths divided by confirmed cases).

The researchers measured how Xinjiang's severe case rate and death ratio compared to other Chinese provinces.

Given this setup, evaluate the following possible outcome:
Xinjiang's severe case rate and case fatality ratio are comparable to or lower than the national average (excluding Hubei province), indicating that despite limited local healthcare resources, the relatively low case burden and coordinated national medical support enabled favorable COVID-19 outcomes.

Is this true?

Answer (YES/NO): NO